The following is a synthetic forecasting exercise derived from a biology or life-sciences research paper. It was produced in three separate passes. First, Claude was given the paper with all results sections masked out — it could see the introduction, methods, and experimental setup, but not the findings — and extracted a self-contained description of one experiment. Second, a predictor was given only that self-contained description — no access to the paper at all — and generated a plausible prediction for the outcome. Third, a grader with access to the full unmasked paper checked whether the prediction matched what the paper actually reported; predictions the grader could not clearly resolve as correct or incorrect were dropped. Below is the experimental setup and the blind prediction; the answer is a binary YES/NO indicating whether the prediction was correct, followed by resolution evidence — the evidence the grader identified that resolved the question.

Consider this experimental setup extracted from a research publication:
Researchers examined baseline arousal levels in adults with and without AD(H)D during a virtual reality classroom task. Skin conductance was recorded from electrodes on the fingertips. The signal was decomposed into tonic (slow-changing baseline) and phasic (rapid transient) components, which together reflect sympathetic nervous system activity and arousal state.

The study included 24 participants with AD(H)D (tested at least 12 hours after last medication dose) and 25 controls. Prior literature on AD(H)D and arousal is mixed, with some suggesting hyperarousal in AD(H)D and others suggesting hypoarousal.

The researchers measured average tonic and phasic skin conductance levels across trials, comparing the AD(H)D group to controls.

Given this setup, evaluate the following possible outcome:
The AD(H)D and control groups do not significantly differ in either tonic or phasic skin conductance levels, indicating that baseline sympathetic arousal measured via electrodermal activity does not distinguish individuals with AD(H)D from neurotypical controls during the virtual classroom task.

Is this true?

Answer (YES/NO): YES